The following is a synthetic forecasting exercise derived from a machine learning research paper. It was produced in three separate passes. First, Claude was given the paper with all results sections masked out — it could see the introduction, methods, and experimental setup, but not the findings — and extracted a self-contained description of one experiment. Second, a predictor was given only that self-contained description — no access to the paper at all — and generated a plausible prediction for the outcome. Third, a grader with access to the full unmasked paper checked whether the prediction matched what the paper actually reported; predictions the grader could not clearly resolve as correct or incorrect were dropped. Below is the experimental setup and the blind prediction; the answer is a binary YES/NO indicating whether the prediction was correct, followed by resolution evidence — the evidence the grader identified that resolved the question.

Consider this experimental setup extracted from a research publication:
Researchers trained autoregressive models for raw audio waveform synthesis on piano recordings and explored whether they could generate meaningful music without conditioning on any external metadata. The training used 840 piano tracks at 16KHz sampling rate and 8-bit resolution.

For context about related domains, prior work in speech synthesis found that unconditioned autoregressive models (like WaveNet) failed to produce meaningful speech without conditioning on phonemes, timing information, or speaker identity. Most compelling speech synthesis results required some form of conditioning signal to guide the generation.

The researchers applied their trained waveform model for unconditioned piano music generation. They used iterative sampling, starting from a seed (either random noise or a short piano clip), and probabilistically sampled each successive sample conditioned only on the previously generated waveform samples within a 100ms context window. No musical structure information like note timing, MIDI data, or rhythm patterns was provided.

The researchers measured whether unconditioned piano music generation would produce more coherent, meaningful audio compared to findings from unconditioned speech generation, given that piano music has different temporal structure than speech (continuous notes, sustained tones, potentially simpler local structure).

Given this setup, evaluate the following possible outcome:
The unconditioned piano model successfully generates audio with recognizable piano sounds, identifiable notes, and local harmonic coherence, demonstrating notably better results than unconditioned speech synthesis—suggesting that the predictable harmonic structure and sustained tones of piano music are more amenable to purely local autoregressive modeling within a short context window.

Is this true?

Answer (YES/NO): NO